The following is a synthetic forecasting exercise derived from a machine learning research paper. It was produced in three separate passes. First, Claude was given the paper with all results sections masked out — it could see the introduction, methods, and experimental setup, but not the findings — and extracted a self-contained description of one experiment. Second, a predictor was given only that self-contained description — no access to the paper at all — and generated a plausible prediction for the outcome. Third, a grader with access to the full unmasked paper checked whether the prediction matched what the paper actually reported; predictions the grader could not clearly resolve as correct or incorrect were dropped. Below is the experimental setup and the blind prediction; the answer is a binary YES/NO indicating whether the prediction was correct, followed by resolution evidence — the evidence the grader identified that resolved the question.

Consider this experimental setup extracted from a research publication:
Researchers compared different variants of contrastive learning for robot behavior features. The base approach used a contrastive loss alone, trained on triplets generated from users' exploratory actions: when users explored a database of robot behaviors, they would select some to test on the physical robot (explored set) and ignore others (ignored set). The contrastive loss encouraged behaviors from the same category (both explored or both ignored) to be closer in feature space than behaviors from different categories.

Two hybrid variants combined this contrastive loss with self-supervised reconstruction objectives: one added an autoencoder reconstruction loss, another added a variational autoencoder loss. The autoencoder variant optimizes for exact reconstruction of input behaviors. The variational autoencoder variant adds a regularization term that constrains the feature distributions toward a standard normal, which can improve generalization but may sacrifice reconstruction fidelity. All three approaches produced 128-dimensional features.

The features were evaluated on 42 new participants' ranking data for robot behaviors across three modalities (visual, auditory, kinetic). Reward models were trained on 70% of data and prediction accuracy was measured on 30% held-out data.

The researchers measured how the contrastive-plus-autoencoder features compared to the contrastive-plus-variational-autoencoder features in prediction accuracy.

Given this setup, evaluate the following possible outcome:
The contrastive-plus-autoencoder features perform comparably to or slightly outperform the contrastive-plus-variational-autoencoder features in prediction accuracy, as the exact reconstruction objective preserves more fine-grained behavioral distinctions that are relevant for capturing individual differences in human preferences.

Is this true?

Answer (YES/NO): YES